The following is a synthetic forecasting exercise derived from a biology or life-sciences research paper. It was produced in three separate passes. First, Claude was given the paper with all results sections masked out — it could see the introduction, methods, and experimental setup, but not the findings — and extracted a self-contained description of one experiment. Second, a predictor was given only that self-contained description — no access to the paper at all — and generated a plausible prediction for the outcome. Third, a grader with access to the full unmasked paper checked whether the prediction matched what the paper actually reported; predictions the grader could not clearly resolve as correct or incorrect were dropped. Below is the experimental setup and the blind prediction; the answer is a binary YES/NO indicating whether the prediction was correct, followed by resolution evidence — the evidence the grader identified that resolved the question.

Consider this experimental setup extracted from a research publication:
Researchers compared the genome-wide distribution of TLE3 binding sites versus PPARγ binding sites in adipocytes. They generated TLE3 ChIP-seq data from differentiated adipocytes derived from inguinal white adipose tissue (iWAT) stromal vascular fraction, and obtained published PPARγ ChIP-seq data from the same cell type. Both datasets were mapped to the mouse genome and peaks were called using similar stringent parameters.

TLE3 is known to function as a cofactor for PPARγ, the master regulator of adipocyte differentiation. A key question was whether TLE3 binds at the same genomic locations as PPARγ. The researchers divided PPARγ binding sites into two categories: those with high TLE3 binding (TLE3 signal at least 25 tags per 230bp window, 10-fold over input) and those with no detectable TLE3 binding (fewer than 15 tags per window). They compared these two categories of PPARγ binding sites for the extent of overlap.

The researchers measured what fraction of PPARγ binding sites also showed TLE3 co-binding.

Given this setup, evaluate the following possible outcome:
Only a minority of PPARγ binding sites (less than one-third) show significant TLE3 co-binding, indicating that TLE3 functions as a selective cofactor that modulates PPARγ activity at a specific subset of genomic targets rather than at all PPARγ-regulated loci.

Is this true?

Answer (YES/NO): NO